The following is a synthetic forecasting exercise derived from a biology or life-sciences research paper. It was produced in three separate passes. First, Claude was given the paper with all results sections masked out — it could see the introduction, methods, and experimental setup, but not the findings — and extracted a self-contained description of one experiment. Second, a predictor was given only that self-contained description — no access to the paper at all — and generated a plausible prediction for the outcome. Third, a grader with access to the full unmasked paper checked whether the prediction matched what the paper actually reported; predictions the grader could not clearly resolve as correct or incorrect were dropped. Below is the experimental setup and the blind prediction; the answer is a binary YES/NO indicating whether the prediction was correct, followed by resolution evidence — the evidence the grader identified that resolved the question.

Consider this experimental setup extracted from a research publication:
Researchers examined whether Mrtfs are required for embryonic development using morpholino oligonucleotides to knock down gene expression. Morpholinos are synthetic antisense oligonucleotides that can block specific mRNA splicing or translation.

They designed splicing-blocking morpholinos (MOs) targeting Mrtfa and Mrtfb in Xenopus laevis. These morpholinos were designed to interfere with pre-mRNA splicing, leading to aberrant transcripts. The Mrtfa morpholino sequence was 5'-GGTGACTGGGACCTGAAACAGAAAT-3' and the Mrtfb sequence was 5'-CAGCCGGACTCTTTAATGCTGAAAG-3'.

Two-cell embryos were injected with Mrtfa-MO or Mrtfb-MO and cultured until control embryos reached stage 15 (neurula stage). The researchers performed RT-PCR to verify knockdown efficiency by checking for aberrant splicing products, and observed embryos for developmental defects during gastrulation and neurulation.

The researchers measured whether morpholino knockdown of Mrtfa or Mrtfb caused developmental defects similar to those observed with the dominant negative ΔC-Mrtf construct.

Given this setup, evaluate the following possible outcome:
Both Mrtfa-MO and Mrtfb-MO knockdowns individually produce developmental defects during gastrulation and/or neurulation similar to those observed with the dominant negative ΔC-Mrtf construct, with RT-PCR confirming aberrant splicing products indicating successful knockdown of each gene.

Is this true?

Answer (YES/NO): YES